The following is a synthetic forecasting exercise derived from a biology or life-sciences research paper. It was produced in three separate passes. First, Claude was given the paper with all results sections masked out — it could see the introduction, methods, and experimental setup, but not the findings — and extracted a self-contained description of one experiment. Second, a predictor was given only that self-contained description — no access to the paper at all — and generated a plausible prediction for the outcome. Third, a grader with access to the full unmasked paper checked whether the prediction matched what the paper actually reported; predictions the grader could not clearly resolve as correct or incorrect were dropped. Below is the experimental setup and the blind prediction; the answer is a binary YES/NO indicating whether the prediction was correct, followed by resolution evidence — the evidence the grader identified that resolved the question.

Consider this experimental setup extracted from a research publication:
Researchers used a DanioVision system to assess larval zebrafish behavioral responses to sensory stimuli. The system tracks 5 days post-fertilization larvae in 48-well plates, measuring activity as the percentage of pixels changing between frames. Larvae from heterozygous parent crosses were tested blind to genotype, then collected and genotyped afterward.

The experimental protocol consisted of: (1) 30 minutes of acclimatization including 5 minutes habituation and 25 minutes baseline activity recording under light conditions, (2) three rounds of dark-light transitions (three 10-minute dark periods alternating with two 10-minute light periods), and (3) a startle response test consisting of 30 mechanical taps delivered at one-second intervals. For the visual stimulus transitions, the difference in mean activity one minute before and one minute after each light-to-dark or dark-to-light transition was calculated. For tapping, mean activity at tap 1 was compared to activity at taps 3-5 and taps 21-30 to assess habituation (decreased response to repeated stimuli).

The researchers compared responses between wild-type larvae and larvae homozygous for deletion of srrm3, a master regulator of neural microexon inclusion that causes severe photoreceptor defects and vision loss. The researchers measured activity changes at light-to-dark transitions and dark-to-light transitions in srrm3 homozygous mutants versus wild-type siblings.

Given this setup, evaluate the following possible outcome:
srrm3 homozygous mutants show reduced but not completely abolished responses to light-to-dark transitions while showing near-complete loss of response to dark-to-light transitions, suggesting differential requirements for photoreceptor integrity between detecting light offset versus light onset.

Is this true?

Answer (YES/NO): NO